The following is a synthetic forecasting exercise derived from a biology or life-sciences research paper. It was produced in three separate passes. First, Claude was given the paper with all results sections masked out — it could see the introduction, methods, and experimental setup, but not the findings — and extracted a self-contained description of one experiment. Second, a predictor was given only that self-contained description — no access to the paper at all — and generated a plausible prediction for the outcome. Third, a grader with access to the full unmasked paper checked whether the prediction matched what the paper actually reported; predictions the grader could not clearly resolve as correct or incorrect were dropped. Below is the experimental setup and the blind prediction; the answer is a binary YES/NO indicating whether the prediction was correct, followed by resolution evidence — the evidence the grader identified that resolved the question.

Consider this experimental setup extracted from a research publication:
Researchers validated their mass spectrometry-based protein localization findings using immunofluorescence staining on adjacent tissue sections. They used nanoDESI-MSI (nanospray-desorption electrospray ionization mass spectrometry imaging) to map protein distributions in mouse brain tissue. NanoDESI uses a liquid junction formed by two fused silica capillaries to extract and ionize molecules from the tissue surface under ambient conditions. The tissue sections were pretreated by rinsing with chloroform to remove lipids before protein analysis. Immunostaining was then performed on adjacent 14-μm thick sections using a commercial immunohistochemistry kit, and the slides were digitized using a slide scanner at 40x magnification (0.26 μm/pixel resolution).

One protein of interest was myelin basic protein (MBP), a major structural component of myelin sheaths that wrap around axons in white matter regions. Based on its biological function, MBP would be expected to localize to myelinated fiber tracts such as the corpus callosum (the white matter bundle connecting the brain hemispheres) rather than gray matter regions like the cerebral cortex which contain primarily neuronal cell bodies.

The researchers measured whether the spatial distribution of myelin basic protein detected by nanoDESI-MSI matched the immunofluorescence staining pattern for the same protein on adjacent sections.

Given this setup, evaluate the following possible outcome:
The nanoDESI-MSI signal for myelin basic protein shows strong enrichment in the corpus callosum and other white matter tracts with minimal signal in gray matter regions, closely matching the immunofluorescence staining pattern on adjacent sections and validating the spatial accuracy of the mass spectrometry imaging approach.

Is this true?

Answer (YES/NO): YES